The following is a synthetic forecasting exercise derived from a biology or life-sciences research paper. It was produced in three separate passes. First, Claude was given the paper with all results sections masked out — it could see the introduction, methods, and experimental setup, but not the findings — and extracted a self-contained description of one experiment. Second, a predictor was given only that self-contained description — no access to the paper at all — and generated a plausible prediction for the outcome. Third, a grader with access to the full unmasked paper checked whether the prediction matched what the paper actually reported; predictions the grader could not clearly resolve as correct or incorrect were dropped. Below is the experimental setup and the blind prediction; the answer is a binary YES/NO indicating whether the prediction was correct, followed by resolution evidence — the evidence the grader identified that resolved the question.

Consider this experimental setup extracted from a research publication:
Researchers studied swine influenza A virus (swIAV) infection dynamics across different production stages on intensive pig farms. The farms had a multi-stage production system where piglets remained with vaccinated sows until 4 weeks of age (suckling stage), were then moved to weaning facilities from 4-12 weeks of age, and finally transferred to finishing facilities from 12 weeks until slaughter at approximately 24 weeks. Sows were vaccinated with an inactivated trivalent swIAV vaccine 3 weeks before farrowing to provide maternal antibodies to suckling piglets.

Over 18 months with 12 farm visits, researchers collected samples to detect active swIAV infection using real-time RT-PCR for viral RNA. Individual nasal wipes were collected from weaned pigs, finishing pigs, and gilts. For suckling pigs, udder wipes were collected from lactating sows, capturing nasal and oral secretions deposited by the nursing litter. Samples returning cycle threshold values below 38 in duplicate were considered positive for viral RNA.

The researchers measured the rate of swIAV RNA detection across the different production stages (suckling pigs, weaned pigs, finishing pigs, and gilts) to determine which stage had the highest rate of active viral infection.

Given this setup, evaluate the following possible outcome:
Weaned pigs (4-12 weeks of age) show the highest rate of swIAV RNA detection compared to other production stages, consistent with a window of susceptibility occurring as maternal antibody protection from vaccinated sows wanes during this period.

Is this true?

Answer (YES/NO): YES